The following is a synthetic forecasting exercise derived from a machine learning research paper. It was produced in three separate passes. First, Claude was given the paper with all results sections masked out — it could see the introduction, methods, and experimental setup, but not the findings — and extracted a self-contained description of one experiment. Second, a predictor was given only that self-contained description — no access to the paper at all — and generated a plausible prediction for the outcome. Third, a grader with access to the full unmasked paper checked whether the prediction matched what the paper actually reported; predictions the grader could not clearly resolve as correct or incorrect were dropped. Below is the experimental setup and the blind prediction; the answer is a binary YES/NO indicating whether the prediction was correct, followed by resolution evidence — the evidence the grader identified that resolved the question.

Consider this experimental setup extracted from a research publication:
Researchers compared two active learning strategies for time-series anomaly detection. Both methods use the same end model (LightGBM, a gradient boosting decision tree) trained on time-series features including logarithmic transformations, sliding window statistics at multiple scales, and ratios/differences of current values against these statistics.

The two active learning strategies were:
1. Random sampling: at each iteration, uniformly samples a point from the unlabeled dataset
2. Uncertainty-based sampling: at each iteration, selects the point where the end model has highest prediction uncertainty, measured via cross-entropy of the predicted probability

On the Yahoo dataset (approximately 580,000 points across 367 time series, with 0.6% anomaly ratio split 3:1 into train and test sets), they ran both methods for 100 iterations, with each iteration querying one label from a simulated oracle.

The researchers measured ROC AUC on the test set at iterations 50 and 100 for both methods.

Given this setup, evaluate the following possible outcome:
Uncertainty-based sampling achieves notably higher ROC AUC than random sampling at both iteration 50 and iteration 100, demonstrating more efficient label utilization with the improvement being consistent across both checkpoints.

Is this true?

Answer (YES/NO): YES